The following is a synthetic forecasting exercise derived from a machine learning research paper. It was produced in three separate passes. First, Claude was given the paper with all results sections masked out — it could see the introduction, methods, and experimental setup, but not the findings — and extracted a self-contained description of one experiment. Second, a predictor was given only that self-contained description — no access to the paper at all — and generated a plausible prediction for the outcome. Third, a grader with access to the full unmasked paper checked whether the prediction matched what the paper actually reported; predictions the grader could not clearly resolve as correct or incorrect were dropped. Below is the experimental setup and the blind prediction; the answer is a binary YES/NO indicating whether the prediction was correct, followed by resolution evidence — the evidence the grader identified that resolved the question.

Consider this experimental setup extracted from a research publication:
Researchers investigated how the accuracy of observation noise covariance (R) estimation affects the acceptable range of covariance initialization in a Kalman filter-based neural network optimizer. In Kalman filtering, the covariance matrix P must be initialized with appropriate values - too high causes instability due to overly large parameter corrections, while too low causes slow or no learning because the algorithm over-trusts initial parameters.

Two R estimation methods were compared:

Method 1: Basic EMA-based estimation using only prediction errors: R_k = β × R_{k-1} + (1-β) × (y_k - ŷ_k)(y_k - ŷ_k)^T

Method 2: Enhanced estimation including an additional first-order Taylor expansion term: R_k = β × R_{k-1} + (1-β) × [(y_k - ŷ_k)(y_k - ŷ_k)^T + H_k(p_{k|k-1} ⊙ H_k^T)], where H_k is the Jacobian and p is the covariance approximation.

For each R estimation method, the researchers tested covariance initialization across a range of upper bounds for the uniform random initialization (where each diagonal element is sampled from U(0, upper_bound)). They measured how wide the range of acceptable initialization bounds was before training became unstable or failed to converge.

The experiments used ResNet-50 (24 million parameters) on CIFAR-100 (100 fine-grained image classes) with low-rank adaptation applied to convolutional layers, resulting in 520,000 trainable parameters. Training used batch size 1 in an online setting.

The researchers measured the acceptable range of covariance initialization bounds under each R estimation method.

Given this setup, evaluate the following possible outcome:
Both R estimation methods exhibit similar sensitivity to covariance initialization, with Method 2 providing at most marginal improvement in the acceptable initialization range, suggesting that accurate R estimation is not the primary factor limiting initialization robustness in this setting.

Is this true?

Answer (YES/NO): NO